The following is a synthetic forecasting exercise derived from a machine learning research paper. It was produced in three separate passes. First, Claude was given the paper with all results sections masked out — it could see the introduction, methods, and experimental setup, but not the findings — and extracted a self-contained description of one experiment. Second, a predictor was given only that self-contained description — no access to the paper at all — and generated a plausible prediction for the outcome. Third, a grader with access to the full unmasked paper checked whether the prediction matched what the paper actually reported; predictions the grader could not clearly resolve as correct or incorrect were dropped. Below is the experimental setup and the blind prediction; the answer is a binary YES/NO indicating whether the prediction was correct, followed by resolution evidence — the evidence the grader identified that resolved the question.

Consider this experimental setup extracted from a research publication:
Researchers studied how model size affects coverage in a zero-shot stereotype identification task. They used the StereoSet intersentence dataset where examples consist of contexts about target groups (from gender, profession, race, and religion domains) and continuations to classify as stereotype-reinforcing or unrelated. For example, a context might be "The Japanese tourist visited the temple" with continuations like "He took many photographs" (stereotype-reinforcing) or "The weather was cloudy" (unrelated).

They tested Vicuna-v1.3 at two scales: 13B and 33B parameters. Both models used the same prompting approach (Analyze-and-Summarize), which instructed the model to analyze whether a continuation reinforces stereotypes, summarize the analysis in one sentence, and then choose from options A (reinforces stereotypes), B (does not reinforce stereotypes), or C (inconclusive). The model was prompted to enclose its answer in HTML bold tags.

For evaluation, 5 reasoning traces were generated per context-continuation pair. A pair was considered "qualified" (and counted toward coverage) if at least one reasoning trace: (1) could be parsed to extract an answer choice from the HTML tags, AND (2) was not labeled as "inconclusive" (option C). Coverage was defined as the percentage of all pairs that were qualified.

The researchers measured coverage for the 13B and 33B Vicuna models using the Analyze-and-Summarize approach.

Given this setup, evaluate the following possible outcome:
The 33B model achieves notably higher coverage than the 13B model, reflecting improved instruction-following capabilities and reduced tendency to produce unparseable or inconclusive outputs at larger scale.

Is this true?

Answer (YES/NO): YES